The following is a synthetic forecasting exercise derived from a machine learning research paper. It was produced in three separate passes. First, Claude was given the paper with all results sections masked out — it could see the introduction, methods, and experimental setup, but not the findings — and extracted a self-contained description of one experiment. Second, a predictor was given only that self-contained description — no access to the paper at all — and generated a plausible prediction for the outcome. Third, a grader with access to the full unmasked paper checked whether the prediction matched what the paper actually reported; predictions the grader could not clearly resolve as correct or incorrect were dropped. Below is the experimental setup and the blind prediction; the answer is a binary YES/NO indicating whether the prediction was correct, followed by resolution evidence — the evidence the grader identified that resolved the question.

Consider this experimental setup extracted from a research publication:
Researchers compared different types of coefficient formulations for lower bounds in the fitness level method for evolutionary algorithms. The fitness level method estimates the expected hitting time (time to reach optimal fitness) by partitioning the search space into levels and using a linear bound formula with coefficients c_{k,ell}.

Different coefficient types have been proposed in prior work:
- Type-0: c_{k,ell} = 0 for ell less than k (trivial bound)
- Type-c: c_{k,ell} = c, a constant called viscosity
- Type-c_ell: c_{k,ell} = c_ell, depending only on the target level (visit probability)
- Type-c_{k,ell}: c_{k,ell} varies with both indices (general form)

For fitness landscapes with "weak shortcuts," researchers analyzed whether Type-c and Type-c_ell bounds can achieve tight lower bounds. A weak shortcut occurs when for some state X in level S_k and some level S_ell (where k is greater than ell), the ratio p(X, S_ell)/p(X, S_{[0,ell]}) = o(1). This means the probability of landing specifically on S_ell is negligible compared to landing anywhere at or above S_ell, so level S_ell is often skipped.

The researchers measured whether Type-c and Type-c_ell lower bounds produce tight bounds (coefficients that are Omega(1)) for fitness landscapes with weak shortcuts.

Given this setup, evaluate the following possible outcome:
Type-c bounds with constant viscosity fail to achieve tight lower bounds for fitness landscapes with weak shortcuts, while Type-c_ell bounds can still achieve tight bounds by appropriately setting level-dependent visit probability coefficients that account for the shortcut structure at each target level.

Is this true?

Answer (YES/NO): NO